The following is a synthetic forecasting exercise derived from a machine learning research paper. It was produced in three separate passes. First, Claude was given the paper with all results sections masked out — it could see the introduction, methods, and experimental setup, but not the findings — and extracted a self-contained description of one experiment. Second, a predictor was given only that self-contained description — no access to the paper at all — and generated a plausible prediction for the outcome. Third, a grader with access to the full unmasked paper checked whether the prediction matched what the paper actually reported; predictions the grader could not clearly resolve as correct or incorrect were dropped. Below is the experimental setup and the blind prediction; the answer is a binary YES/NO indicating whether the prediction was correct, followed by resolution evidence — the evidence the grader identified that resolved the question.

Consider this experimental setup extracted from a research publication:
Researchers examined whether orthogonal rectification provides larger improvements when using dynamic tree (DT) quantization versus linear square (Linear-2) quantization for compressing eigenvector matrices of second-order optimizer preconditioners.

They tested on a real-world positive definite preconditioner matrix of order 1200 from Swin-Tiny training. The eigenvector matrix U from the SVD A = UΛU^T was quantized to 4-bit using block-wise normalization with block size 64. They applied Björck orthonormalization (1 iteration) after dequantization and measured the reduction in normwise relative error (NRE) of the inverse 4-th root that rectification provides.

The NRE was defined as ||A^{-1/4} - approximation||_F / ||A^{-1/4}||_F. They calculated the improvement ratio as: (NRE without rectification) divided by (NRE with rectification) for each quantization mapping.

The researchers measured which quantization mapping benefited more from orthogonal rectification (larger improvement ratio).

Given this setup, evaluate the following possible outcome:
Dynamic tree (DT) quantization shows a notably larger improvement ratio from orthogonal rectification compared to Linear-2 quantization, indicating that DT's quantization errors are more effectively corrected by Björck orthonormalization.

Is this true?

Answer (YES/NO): NO